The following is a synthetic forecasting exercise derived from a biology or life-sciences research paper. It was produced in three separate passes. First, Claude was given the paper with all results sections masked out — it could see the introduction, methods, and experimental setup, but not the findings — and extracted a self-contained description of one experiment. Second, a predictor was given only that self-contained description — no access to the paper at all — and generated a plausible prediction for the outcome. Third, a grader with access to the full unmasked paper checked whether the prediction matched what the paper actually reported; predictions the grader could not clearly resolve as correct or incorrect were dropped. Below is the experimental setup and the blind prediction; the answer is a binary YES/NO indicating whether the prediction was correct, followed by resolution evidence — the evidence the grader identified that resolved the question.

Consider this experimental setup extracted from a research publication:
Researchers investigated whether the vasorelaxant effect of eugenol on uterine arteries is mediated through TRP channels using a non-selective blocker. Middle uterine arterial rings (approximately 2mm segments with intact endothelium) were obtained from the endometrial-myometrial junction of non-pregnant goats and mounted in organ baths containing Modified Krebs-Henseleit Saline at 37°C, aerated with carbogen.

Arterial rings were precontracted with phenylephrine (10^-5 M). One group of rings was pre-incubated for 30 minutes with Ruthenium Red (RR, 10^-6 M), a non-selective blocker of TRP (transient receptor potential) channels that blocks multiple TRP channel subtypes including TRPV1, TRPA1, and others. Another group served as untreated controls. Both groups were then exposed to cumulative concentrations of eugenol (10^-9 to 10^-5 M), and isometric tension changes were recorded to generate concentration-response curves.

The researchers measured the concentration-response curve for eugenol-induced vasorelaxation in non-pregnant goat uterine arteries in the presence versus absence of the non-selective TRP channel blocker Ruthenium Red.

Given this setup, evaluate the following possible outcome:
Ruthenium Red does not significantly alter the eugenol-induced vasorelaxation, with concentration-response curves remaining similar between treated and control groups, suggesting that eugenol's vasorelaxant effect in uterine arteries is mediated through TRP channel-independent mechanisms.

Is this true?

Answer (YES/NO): NO